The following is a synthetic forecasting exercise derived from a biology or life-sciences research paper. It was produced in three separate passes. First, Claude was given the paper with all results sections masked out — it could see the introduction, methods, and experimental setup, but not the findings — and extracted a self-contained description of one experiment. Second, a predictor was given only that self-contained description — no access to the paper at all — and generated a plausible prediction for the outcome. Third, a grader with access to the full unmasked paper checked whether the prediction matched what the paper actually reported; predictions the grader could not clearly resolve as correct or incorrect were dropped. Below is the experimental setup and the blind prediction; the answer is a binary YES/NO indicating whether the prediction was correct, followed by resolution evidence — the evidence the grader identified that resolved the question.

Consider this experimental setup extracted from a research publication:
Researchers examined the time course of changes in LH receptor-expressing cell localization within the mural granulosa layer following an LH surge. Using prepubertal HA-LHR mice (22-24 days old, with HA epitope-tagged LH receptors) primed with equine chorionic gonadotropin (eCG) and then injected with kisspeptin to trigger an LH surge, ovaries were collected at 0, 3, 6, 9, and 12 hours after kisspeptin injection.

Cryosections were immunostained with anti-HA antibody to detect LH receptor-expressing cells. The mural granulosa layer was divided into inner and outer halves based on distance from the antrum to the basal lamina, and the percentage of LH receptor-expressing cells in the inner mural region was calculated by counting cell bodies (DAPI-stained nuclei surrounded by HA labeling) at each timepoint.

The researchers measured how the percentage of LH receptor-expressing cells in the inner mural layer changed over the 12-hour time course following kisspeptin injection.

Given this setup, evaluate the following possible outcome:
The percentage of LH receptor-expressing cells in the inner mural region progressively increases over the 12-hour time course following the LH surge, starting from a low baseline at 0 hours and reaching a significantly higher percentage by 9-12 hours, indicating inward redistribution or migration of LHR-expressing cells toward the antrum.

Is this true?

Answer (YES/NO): YES